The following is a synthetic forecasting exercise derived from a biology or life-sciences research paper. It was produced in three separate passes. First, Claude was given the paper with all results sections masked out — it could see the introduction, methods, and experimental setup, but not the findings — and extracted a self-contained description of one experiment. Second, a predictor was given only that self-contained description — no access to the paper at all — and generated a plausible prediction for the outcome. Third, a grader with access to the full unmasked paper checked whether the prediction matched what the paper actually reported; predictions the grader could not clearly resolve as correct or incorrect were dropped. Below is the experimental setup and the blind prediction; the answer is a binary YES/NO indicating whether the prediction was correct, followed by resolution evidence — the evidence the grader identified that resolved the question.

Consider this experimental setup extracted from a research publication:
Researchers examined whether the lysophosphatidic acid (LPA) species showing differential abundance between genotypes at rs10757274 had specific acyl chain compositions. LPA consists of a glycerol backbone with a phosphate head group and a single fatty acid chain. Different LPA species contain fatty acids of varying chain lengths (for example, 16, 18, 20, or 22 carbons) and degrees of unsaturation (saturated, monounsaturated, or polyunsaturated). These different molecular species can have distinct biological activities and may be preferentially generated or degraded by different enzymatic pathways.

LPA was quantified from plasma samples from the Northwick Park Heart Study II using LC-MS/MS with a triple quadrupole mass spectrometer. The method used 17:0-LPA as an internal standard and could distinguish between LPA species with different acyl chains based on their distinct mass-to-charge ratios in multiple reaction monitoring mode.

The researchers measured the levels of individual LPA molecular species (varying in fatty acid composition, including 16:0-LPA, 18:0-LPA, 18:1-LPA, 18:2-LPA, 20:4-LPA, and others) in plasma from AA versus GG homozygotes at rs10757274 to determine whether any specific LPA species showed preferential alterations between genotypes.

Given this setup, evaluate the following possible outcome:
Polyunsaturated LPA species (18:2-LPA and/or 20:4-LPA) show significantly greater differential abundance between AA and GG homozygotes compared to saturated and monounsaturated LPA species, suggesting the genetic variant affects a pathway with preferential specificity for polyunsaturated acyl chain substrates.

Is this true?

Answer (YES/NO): NO